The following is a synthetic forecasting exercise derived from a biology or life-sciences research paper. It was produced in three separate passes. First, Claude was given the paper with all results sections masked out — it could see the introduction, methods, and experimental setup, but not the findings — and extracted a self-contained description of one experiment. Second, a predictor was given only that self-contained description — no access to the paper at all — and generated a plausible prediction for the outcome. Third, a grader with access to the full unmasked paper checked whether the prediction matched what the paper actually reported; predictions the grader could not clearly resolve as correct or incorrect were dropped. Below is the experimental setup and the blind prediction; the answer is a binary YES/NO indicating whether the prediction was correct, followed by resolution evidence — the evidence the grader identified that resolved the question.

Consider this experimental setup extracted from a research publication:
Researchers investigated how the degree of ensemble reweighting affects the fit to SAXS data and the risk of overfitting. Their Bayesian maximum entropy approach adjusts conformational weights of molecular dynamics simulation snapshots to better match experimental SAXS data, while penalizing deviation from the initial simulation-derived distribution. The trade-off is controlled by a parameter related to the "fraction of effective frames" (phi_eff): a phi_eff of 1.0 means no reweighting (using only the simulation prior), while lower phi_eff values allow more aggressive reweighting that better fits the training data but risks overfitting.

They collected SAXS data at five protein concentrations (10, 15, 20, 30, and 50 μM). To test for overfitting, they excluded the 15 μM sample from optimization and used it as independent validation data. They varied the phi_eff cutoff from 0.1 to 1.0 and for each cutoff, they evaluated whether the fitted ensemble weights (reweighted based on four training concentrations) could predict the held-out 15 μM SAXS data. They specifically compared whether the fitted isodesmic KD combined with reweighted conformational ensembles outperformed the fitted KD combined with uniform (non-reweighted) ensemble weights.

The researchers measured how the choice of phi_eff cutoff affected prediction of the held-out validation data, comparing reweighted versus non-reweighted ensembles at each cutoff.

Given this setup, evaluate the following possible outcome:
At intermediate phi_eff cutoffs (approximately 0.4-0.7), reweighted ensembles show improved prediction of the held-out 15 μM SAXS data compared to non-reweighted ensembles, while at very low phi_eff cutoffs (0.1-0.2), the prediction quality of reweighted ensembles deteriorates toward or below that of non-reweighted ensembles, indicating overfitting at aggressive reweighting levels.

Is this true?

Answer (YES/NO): YES